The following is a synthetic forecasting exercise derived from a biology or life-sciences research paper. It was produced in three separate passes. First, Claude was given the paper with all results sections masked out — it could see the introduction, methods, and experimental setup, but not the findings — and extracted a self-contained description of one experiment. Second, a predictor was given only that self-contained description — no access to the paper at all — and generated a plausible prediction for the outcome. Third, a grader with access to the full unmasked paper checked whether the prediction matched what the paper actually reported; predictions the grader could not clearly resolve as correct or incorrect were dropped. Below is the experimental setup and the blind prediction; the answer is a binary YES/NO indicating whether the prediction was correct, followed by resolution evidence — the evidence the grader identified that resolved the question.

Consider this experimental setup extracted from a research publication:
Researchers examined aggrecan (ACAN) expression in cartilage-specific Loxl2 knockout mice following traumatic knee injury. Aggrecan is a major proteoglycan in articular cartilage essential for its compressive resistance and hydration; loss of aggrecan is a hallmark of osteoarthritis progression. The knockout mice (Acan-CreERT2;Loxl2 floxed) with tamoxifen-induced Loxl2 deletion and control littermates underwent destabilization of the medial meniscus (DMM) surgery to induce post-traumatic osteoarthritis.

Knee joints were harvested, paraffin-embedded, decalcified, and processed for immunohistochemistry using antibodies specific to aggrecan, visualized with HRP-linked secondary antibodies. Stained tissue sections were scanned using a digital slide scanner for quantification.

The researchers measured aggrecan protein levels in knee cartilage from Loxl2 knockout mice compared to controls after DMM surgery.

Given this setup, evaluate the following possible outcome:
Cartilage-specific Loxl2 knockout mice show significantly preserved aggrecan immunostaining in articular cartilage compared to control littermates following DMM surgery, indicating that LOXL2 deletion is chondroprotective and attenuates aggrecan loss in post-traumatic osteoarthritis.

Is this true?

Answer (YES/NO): NO